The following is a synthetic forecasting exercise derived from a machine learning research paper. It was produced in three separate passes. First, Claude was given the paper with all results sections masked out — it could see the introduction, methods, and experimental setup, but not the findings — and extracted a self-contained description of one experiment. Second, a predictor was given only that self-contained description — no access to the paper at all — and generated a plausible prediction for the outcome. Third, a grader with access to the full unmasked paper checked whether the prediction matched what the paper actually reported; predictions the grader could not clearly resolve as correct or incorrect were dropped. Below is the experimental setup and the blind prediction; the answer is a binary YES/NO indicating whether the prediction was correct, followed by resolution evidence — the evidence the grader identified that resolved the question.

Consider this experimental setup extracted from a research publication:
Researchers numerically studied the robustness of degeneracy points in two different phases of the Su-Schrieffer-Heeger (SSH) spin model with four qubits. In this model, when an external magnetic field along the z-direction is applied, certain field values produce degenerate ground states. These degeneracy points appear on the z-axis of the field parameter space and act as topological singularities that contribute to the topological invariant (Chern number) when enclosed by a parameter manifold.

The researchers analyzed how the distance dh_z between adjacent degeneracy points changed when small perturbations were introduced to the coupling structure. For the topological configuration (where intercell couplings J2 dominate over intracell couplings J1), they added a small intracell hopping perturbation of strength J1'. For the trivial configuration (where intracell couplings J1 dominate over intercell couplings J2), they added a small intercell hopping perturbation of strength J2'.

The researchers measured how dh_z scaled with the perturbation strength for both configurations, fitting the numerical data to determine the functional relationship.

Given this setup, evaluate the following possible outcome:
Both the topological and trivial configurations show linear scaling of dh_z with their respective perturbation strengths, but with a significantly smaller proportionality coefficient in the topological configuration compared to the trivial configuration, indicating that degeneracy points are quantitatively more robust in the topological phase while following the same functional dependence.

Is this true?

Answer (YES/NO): NO